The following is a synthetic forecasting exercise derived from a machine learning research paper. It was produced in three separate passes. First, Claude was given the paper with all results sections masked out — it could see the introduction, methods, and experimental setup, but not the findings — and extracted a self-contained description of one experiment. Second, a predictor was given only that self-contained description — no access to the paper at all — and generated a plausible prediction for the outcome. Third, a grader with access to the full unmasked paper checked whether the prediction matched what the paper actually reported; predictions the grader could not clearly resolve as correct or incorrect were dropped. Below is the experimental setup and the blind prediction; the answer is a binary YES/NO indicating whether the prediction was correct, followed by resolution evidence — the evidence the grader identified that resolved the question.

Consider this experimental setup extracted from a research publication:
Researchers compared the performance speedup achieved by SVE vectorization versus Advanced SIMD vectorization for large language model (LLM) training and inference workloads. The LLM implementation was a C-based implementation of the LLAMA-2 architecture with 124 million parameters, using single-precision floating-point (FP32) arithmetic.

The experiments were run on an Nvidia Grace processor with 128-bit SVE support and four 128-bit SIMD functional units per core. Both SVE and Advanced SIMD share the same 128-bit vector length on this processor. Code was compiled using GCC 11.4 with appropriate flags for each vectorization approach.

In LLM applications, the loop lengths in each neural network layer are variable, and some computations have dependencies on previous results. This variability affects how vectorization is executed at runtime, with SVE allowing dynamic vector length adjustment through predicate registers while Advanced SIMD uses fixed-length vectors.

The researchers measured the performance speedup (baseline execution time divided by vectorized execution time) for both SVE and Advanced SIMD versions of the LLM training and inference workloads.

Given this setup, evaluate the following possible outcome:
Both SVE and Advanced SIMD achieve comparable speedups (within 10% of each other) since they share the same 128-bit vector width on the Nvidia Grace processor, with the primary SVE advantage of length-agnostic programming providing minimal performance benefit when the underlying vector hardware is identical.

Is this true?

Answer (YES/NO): NO